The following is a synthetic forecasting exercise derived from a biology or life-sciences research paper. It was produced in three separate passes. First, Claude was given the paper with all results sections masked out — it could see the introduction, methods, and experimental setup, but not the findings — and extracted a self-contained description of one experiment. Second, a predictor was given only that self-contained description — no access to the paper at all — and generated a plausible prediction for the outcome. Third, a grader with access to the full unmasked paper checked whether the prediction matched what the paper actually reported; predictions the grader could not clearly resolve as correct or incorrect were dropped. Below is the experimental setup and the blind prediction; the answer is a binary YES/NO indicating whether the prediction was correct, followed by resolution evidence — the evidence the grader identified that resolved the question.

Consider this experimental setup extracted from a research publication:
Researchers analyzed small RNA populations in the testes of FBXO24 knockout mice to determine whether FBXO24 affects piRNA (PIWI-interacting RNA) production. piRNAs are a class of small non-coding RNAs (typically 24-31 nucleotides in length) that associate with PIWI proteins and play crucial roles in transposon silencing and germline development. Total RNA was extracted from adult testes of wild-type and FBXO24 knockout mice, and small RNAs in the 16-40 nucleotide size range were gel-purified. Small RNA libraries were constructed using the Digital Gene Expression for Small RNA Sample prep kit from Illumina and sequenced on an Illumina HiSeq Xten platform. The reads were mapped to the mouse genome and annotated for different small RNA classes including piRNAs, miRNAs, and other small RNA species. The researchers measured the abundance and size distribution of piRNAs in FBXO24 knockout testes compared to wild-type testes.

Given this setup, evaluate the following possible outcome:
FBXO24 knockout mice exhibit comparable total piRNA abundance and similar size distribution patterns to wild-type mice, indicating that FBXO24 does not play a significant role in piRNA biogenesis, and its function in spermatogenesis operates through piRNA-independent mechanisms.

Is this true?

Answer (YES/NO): NO